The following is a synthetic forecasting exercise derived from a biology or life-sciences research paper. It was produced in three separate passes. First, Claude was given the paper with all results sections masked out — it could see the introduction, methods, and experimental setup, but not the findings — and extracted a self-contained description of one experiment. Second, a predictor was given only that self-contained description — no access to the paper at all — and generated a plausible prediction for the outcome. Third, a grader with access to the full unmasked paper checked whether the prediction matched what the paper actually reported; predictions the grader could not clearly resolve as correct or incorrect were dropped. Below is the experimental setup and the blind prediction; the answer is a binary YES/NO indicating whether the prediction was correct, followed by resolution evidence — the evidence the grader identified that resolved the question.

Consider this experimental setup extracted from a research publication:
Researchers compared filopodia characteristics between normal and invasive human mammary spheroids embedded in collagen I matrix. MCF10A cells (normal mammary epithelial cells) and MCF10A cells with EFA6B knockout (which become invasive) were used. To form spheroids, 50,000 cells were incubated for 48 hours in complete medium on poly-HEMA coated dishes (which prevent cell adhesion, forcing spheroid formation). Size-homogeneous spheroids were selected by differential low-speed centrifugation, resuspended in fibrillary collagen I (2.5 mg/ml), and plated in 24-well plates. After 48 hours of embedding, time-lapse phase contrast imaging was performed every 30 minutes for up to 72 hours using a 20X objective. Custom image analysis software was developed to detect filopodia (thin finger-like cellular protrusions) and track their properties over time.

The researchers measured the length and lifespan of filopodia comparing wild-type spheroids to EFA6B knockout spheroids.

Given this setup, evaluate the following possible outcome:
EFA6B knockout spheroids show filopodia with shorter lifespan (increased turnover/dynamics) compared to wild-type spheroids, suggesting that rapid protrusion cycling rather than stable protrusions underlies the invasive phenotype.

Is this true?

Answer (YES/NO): NO